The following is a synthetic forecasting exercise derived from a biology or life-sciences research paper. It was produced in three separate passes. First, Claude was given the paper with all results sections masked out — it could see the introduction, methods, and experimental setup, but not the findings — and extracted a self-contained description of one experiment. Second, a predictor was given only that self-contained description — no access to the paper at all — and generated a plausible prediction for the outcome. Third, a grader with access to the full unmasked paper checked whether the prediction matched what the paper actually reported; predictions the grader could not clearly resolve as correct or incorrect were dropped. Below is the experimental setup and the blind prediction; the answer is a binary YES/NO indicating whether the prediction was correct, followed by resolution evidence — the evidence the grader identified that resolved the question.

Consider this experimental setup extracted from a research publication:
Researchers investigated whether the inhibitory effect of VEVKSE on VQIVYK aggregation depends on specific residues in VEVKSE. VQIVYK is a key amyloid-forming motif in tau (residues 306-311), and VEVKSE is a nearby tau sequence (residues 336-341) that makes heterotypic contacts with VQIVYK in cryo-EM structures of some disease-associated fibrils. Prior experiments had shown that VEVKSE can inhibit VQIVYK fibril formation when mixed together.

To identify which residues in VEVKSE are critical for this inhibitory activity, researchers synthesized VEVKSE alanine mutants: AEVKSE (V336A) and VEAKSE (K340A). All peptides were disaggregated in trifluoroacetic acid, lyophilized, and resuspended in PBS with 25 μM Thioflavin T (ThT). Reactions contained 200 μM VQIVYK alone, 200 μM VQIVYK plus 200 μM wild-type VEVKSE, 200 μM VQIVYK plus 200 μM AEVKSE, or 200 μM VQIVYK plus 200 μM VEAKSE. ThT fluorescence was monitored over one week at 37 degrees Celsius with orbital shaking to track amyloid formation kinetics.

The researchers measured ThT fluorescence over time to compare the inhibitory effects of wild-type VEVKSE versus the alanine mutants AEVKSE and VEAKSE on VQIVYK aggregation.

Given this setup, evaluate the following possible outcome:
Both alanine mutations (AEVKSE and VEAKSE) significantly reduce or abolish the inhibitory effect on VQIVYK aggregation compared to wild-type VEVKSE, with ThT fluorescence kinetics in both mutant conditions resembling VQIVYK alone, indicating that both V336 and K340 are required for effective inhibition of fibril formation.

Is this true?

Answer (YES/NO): NO